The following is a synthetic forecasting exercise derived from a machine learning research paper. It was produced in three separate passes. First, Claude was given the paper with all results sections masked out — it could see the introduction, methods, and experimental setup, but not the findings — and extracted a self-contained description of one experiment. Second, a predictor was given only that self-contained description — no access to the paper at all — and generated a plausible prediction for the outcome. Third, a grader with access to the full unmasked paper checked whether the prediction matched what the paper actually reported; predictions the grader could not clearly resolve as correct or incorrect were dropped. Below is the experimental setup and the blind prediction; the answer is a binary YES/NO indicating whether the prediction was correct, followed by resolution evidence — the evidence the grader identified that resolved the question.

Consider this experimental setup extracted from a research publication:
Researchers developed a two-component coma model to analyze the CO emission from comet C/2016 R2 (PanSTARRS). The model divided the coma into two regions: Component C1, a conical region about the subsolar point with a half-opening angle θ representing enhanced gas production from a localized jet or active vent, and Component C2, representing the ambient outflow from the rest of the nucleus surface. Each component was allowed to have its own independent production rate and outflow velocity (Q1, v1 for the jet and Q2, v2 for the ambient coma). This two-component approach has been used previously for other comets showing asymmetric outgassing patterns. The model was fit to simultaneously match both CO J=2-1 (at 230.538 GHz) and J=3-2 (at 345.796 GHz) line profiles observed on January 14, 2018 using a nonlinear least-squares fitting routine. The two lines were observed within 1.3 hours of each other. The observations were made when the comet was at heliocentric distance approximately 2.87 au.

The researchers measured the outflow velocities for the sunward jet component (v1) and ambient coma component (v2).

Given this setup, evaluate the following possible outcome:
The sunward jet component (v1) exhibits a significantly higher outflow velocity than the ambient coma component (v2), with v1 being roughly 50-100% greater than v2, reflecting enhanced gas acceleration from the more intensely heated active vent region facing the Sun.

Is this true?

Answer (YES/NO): YES